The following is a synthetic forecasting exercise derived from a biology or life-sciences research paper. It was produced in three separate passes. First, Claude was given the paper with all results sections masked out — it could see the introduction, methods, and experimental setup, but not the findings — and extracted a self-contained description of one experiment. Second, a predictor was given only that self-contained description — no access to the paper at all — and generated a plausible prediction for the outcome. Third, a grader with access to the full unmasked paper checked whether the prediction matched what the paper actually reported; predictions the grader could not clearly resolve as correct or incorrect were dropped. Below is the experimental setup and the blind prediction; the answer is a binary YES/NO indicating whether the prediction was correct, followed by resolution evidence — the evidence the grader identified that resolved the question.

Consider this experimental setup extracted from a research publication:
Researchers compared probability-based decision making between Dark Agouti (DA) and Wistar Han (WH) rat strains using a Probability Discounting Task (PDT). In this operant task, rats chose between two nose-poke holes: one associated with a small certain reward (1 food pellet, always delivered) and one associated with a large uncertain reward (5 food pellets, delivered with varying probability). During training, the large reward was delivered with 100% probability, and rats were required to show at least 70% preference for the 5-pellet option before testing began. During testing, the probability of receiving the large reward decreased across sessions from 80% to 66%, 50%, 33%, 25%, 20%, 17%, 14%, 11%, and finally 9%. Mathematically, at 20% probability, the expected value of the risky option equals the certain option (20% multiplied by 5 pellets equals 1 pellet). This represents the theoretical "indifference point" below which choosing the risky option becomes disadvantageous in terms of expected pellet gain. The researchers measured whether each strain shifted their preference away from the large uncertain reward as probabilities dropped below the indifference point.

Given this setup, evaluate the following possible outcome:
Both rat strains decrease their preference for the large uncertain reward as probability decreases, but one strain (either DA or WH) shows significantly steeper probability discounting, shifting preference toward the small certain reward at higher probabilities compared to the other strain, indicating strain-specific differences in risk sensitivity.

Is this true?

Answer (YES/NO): YES